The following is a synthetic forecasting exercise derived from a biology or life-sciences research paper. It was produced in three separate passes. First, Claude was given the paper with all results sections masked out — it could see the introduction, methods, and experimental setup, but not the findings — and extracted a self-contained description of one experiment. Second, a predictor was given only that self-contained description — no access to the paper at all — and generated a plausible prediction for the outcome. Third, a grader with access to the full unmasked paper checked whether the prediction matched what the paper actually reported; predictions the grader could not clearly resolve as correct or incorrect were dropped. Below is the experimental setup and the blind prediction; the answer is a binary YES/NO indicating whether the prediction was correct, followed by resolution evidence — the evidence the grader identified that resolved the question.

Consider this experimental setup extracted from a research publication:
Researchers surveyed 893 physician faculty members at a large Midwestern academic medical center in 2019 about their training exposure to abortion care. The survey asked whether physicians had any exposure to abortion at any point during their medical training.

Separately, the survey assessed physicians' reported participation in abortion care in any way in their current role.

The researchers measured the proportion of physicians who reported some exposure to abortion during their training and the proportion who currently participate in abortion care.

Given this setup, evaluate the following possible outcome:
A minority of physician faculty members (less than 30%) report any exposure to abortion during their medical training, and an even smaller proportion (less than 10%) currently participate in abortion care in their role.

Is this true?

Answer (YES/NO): NO